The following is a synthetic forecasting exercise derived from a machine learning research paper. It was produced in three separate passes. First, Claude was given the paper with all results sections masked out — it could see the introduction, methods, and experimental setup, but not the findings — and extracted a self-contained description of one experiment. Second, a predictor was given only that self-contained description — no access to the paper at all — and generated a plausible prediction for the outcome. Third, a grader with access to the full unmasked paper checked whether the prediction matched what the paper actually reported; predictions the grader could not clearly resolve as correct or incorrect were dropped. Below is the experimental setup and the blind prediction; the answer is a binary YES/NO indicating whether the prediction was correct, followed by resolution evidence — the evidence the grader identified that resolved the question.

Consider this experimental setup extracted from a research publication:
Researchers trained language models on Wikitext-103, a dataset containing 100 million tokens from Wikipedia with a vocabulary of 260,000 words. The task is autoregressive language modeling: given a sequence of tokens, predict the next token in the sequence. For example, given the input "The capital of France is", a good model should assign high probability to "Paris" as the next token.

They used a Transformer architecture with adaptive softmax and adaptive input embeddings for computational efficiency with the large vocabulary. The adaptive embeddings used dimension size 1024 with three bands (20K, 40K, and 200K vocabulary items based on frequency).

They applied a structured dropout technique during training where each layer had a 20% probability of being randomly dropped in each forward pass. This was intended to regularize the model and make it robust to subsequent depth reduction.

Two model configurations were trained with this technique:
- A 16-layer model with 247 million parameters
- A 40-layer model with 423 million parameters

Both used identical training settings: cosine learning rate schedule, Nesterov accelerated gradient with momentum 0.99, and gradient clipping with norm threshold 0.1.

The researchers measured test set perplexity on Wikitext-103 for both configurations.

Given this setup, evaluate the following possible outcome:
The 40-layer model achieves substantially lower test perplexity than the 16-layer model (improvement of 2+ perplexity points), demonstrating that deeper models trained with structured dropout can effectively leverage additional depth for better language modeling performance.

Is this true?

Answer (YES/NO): NO